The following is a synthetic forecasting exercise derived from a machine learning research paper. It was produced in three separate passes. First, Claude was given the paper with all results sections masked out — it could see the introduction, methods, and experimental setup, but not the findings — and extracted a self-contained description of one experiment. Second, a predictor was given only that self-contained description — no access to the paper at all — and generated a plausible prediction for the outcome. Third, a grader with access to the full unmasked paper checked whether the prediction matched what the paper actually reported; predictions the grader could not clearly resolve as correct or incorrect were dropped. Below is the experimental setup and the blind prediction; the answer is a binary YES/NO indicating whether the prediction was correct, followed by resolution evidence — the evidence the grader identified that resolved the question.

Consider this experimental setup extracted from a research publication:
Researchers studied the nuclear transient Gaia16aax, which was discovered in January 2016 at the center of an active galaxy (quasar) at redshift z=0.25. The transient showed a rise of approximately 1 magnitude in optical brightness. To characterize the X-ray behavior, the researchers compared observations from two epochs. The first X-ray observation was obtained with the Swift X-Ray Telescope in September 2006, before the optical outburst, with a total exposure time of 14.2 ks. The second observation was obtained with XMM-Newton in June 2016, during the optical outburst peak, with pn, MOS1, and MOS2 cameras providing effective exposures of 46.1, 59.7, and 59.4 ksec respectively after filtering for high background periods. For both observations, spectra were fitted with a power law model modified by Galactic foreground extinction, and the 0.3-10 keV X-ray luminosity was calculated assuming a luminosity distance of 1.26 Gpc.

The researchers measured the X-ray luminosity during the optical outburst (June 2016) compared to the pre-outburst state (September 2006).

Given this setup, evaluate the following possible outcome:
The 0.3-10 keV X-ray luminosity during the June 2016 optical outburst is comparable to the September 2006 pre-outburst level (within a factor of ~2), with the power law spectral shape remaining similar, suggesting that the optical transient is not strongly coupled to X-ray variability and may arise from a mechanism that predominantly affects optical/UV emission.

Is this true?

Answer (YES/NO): NO